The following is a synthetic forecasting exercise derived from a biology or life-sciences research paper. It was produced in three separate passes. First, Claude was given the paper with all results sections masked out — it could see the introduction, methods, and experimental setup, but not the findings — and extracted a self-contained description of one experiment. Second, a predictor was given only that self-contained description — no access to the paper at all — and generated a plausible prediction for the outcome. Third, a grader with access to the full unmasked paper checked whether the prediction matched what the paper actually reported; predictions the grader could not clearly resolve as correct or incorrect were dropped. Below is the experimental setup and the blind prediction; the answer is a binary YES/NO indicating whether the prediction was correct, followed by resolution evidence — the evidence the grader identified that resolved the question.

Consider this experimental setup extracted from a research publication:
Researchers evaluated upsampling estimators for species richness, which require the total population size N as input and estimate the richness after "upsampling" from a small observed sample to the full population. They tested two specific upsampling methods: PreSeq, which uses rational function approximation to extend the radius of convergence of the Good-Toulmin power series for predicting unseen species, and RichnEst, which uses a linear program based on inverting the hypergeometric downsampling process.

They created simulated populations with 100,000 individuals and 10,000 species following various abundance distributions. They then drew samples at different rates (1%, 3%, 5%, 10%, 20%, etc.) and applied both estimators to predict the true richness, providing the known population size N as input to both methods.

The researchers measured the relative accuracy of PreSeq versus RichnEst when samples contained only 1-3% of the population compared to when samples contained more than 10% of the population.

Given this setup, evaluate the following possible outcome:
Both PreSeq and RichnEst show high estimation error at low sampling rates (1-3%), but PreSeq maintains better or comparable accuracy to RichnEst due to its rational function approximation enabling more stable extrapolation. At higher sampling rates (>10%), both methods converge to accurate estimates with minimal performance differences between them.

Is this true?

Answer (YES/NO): NO